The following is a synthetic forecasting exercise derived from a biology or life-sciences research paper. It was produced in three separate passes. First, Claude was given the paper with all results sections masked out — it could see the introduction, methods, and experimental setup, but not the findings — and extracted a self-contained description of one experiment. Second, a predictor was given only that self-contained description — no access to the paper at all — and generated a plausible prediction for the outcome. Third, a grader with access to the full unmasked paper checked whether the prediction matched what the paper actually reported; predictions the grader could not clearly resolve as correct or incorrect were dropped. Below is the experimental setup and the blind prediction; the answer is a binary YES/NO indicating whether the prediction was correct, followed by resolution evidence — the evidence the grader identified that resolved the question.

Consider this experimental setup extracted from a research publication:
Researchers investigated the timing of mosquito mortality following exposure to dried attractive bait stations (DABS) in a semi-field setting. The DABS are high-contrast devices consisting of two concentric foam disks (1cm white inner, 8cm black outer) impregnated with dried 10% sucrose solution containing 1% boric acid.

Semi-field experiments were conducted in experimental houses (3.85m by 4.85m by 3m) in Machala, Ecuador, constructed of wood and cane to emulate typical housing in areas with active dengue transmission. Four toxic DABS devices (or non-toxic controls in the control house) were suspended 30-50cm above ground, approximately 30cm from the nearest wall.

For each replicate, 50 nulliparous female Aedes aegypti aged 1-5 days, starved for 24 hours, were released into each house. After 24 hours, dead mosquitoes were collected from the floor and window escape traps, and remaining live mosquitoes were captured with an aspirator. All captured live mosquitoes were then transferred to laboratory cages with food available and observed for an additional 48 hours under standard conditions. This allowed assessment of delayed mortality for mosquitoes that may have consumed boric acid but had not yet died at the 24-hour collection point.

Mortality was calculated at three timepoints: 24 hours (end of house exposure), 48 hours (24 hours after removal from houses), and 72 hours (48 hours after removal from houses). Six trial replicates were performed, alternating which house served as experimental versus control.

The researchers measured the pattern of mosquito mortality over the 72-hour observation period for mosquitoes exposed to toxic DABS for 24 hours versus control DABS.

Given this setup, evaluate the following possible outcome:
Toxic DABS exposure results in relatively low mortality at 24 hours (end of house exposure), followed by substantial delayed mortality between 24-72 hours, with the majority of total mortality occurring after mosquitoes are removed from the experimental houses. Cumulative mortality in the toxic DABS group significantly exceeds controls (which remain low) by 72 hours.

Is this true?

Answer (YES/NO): NO